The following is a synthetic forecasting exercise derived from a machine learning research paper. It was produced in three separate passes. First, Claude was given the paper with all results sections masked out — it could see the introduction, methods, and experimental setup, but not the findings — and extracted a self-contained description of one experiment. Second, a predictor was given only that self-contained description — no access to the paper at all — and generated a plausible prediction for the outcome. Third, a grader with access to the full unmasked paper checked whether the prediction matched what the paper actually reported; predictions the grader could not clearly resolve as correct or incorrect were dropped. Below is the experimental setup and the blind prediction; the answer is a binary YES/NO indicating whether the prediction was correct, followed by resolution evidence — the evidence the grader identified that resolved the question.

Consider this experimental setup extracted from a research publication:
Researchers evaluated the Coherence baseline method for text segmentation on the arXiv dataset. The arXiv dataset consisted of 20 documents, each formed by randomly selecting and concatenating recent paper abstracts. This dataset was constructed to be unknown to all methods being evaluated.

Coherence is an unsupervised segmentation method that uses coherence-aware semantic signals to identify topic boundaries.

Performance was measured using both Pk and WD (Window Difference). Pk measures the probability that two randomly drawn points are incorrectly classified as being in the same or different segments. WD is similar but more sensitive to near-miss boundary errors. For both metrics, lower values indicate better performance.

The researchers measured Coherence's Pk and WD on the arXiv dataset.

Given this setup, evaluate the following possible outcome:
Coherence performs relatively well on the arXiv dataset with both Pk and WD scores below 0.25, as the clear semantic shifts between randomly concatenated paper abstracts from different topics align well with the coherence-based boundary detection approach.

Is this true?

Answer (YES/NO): NO